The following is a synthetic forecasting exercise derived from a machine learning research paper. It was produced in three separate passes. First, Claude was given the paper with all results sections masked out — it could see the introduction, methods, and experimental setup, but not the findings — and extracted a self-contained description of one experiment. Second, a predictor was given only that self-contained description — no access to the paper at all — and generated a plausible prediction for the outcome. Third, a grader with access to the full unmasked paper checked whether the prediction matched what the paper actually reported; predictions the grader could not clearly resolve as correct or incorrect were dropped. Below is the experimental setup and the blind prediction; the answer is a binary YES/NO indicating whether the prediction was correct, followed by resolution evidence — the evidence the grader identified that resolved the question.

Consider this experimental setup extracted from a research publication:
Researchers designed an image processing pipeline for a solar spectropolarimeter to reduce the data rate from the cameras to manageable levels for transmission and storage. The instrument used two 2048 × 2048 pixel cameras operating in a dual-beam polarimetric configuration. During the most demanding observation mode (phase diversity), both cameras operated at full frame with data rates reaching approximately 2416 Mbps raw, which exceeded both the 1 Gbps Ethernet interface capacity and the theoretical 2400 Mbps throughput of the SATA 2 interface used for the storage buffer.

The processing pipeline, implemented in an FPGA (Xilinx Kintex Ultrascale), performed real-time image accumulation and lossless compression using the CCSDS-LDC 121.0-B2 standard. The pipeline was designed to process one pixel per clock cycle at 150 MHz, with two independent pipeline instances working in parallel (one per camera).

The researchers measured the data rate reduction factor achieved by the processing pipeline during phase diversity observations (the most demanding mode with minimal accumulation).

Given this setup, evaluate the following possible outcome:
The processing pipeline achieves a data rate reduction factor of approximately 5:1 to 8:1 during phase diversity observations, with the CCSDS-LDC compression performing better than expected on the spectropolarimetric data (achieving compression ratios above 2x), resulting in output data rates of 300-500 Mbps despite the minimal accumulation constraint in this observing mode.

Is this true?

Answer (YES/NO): NO